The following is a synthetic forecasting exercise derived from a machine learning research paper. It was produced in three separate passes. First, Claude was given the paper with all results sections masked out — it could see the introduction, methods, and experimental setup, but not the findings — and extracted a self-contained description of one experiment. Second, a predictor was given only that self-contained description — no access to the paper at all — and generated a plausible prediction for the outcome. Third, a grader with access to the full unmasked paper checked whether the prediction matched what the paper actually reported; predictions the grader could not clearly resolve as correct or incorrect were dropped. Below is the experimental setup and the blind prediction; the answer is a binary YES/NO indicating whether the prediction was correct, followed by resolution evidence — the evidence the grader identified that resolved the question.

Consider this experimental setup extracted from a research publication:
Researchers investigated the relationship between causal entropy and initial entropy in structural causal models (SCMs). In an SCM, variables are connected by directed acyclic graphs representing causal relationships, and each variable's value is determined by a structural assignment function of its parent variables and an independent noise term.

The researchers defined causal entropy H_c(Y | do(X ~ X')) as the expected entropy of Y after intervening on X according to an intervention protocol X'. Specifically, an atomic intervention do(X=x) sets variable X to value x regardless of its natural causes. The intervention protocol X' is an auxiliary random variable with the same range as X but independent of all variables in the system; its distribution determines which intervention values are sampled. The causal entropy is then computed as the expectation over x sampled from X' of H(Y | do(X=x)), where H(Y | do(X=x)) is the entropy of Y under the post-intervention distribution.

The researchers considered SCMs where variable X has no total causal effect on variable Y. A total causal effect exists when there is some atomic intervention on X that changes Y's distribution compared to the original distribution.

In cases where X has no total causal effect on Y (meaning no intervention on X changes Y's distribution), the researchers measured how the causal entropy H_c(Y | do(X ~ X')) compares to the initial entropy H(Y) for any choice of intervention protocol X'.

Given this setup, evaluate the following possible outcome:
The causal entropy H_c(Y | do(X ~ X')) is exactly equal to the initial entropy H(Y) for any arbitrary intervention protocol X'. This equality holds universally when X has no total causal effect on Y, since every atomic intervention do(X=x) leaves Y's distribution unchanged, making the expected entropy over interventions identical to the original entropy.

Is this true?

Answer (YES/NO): YES